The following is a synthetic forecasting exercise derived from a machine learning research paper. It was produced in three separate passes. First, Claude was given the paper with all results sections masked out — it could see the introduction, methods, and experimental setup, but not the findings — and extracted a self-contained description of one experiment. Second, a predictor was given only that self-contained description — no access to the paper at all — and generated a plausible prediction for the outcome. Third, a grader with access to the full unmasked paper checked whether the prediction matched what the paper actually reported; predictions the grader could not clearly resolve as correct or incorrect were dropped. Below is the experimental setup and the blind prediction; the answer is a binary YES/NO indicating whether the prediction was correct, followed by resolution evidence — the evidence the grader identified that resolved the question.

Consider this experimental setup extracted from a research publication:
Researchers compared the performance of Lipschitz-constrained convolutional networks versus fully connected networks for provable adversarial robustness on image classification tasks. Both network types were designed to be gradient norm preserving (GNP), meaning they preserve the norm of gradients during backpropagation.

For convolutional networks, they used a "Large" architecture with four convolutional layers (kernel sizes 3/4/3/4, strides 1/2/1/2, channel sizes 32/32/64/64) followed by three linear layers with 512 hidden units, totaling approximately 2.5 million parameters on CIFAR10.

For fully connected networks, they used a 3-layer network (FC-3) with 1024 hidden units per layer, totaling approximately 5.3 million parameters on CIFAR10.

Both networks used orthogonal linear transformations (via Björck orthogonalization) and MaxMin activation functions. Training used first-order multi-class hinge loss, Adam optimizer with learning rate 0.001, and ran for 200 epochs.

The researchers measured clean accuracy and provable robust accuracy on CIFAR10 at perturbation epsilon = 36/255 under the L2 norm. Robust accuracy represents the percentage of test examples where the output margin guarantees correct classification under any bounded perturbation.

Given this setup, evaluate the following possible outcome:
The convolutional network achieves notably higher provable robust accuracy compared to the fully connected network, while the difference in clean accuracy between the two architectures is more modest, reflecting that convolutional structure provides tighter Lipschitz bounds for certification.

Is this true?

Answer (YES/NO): NO